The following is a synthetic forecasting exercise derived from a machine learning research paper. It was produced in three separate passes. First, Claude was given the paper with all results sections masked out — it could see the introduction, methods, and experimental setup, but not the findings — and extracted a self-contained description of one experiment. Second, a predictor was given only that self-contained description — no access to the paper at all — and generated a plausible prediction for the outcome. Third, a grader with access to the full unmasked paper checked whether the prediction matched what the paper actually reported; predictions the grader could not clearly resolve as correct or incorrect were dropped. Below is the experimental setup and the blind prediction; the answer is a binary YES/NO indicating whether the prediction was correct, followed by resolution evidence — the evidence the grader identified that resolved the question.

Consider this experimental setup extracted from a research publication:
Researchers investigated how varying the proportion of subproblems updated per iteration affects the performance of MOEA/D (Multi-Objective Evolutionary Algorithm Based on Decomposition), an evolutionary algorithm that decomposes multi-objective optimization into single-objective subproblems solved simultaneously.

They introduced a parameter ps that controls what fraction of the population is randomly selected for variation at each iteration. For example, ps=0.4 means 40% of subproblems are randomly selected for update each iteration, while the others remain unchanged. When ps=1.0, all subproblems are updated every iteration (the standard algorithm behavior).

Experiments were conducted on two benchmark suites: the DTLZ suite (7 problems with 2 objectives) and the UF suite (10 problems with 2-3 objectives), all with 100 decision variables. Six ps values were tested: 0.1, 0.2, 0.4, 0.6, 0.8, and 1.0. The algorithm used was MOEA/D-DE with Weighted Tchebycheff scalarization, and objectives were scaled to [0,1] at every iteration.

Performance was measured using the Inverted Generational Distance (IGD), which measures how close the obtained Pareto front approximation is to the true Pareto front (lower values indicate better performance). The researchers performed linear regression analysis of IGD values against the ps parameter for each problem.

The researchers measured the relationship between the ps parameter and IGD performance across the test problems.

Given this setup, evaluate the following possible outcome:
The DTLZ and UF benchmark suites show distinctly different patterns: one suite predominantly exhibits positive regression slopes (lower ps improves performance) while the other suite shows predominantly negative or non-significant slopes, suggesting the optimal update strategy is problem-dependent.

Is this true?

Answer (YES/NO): NO